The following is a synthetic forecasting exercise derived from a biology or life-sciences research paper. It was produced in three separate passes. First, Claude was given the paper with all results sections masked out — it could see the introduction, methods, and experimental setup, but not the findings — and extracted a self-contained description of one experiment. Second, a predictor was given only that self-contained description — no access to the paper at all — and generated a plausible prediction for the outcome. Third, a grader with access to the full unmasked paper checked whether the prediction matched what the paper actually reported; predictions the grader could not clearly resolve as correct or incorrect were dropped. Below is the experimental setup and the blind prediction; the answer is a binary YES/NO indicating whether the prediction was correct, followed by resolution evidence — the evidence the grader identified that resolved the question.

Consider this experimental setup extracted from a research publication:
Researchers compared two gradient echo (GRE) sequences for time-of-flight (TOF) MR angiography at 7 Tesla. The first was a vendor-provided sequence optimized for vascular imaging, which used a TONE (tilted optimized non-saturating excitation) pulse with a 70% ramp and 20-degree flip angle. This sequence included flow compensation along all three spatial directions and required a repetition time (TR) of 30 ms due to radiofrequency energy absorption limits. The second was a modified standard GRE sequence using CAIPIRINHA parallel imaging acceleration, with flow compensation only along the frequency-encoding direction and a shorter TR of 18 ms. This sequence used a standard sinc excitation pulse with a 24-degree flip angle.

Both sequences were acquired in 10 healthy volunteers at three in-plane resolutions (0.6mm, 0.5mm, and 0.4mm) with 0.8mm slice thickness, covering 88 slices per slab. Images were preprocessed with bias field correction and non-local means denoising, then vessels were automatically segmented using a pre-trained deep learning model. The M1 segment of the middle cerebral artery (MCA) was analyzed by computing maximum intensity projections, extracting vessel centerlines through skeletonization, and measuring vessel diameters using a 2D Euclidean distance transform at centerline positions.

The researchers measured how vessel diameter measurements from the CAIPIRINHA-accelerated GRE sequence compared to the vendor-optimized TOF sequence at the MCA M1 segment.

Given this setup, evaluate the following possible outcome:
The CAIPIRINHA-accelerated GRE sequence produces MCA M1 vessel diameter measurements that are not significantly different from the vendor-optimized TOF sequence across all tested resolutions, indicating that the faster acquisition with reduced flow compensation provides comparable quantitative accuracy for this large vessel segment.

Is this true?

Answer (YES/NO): NO